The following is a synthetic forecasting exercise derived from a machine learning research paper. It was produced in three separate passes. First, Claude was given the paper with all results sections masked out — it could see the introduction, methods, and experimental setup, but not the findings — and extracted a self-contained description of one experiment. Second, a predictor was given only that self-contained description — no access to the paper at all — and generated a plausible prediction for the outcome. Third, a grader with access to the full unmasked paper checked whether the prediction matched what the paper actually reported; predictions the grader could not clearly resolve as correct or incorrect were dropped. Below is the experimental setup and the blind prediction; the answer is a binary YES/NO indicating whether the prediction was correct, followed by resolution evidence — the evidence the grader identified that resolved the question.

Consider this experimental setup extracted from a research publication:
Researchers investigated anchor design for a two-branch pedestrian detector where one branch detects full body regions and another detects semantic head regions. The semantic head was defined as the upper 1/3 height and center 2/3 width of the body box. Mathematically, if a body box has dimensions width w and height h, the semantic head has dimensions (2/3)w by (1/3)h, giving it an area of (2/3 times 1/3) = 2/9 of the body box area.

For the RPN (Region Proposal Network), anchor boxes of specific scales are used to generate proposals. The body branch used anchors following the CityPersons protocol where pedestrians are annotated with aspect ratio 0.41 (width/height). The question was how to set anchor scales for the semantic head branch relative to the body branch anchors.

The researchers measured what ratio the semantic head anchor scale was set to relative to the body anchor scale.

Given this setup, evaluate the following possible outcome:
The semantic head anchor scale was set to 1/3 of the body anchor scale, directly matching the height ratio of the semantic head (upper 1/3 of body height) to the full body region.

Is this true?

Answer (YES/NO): NO